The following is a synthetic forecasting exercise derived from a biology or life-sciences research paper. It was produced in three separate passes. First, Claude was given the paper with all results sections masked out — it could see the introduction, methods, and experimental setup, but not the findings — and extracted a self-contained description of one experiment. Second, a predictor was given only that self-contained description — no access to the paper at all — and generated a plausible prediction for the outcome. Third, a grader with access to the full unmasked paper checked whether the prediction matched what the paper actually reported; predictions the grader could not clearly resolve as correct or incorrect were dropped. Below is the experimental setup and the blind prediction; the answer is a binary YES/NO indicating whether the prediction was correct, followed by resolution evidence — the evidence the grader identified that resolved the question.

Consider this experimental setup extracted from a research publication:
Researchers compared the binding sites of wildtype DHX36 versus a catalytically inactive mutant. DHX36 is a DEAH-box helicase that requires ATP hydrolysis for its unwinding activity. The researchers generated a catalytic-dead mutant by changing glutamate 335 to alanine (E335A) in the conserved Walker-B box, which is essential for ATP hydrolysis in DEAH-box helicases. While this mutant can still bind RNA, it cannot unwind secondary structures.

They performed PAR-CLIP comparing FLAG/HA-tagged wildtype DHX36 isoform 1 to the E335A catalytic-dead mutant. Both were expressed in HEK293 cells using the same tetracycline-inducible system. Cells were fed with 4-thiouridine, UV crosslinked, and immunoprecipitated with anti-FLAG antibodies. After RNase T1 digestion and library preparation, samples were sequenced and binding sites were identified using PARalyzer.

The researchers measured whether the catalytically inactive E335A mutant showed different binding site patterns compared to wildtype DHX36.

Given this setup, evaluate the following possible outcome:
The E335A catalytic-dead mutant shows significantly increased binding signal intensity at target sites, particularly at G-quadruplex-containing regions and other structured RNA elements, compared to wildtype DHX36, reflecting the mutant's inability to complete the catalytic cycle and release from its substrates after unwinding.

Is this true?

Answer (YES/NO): NO